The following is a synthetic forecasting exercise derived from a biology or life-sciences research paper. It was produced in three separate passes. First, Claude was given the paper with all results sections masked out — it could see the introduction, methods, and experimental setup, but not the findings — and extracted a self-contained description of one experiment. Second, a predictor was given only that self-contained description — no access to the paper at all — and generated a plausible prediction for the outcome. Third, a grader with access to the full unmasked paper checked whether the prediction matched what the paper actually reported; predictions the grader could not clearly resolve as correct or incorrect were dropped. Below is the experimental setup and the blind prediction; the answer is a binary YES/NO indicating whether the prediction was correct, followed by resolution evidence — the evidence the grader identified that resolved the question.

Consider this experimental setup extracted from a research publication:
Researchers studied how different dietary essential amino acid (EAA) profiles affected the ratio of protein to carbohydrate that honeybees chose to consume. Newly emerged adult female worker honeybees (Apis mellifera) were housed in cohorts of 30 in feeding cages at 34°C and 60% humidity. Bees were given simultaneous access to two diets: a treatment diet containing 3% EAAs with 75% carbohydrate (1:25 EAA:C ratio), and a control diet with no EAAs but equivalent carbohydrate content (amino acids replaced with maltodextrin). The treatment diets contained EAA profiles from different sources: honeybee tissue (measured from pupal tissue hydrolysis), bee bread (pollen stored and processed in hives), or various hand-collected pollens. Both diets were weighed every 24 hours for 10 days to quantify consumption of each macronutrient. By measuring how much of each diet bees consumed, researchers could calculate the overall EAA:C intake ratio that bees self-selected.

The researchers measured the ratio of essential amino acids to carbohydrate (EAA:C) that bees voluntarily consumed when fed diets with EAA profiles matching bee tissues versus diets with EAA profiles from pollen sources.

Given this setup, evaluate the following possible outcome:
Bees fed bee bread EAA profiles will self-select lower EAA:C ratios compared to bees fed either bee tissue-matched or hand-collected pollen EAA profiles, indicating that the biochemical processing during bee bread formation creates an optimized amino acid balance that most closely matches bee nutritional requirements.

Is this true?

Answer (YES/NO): NO